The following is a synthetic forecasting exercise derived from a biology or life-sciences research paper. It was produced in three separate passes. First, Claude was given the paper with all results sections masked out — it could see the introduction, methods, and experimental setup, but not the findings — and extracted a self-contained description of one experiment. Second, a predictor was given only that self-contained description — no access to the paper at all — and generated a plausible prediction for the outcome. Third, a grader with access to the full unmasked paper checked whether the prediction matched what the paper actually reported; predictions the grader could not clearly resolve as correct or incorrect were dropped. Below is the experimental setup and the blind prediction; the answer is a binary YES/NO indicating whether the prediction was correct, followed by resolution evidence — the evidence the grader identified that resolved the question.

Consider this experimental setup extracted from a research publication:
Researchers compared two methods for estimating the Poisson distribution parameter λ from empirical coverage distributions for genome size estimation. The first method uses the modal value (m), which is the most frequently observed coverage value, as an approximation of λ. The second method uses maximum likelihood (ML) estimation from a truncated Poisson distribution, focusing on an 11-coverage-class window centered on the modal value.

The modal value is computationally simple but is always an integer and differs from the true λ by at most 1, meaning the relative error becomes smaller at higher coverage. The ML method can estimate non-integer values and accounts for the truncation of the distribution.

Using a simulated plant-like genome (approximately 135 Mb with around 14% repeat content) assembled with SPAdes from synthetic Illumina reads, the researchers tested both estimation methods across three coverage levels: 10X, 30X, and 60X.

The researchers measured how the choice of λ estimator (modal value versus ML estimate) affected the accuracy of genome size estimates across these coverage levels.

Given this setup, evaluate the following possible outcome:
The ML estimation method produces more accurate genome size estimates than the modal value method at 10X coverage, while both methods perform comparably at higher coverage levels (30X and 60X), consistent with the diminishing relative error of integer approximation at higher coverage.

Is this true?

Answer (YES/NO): NO